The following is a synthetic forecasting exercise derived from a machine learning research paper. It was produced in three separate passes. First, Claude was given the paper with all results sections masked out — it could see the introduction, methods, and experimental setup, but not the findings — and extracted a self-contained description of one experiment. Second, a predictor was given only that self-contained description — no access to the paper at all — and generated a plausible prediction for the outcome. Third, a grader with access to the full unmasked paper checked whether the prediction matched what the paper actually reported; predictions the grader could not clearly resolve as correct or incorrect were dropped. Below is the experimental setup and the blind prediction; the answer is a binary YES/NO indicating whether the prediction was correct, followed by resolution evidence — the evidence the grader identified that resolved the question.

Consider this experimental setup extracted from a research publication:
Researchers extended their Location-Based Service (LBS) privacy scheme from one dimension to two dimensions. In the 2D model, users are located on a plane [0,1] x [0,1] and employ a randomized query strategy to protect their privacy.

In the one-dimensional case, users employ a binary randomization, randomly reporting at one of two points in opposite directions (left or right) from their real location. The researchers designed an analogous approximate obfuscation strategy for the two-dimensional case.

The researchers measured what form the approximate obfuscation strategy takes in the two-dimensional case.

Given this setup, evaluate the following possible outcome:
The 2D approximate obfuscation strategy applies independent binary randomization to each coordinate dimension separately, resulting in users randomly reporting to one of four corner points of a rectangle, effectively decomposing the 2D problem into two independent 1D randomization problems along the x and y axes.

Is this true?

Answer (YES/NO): YES